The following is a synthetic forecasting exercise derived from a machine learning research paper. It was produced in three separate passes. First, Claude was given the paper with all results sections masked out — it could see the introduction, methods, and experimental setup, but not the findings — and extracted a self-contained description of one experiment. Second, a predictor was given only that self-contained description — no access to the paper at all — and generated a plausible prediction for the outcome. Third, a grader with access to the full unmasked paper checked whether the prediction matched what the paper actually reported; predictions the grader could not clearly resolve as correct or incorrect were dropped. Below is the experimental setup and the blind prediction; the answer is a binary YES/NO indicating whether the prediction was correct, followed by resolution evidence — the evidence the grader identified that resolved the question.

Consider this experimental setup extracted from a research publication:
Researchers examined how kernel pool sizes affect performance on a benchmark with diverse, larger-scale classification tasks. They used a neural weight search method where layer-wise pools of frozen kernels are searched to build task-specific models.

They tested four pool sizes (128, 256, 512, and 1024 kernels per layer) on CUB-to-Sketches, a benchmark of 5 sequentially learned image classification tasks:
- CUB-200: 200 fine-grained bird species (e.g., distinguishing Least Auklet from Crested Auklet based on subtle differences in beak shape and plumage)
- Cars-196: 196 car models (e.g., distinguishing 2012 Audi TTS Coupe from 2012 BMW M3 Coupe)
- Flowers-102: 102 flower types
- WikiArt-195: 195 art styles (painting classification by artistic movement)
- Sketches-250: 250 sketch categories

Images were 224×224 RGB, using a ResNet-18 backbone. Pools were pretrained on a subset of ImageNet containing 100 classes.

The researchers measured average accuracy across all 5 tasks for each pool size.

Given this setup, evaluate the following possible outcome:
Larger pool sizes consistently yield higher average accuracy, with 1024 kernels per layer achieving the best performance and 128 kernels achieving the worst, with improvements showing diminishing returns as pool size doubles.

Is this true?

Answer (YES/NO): NO